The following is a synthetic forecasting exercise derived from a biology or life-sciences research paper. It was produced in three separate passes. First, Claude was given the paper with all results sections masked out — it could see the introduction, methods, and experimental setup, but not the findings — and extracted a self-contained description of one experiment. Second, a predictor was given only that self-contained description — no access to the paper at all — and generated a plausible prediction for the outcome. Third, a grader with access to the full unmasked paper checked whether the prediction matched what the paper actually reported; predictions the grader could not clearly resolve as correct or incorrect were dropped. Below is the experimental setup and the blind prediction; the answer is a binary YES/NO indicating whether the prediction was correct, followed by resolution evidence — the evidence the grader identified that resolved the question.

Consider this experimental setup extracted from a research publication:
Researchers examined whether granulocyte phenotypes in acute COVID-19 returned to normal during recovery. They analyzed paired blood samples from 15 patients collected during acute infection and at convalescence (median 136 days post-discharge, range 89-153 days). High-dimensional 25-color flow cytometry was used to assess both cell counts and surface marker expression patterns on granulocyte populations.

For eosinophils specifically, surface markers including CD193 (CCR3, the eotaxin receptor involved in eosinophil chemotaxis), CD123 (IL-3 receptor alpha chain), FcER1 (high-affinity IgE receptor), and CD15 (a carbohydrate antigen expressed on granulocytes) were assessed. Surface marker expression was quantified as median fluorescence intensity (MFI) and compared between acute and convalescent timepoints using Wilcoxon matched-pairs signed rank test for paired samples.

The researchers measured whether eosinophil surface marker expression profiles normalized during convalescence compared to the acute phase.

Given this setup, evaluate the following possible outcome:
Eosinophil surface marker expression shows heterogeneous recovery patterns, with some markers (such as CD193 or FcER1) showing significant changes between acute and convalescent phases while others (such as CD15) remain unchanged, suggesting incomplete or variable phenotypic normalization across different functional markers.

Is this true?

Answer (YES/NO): NO